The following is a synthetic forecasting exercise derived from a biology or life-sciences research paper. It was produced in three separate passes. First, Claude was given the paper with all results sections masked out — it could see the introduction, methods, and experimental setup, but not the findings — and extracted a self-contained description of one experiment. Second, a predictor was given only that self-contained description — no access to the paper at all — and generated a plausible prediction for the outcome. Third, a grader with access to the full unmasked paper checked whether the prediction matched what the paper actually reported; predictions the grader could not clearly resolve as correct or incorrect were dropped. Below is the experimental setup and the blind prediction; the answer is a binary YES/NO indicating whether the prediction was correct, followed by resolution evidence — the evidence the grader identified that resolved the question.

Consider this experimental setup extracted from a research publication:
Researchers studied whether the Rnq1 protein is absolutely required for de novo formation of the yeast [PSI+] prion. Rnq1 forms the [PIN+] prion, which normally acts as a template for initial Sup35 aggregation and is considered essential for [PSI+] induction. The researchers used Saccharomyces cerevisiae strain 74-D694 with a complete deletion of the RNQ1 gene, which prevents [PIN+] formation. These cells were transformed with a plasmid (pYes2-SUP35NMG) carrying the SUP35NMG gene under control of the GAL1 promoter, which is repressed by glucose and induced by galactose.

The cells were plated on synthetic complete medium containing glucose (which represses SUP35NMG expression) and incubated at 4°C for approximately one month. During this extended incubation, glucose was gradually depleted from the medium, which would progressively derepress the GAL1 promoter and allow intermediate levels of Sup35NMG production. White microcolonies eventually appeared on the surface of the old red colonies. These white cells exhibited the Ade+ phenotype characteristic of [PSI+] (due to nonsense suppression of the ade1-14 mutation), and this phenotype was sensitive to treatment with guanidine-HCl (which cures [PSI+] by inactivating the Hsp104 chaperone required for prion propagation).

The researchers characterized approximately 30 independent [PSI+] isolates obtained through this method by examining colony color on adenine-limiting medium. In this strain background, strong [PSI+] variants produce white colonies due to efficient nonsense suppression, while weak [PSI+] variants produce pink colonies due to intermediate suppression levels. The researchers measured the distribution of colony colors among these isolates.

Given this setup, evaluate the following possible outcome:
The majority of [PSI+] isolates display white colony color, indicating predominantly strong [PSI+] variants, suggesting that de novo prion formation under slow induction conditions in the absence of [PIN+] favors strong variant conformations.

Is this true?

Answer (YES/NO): YES